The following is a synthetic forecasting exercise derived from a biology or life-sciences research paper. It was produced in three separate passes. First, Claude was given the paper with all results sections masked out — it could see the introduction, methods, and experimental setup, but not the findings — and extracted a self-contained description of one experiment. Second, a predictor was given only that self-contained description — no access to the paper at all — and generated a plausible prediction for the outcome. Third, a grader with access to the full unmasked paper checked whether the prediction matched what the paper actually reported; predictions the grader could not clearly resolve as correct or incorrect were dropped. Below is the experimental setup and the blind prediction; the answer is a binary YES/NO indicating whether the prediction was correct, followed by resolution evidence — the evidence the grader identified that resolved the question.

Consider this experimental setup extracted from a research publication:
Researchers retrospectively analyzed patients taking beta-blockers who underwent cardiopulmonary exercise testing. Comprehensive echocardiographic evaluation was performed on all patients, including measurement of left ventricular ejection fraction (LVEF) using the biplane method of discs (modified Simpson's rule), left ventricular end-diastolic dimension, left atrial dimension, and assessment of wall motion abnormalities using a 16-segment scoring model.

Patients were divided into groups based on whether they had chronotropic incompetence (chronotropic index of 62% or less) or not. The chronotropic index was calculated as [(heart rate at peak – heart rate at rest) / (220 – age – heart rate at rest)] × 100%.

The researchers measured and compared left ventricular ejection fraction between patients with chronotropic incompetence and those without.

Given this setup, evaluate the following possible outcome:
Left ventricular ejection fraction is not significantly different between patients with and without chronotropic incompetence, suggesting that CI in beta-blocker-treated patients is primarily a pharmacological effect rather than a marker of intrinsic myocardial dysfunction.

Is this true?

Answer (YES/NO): YES